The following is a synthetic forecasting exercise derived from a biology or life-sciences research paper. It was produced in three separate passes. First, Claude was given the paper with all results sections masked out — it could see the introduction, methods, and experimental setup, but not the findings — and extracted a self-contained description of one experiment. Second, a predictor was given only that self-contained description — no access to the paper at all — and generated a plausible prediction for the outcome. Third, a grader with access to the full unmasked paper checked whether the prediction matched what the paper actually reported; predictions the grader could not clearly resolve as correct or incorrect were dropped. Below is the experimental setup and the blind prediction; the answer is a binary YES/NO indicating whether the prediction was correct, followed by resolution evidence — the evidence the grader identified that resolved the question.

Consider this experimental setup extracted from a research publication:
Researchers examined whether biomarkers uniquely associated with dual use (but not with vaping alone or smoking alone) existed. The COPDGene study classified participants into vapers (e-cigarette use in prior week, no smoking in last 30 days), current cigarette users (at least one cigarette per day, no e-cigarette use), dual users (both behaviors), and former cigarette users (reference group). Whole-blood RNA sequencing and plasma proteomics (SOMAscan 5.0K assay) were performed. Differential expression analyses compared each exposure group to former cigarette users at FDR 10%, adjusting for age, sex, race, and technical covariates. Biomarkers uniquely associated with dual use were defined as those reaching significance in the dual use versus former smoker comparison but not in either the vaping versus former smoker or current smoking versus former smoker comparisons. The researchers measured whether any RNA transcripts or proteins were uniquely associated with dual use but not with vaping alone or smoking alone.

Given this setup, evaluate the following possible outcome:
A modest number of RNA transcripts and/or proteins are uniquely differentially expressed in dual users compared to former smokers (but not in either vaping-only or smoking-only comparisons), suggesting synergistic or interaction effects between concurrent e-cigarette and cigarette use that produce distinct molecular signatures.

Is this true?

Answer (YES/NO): YES